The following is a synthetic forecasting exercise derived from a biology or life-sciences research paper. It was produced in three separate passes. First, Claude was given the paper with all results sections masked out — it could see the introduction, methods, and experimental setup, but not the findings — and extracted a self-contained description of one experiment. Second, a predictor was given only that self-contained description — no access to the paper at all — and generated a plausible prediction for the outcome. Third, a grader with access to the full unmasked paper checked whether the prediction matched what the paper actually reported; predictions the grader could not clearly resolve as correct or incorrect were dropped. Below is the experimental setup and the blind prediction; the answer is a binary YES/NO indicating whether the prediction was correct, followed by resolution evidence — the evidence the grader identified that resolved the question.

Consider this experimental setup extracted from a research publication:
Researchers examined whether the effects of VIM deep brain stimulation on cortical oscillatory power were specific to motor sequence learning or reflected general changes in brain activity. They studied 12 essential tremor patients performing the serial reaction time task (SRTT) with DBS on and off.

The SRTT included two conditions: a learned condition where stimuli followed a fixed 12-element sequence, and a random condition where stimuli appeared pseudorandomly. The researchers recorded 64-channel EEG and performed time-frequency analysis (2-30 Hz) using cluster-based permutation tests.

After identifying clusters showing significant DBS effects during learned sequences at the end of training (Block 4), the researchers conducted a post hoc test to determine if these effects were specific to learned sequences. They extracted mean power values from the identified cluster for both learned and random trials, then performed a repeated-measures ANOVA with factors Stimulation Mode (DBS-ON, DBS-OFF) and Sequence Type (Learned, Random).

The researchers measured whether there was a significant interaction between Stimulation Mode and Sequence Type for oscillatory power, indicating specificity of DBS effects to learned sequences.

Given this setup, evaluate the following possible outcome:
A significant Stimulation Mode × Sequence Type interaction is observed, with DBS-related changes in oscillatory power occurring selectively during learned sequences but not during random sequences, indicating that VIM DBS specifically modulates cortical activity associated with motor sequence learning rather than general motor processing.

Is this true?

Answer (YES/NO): YES